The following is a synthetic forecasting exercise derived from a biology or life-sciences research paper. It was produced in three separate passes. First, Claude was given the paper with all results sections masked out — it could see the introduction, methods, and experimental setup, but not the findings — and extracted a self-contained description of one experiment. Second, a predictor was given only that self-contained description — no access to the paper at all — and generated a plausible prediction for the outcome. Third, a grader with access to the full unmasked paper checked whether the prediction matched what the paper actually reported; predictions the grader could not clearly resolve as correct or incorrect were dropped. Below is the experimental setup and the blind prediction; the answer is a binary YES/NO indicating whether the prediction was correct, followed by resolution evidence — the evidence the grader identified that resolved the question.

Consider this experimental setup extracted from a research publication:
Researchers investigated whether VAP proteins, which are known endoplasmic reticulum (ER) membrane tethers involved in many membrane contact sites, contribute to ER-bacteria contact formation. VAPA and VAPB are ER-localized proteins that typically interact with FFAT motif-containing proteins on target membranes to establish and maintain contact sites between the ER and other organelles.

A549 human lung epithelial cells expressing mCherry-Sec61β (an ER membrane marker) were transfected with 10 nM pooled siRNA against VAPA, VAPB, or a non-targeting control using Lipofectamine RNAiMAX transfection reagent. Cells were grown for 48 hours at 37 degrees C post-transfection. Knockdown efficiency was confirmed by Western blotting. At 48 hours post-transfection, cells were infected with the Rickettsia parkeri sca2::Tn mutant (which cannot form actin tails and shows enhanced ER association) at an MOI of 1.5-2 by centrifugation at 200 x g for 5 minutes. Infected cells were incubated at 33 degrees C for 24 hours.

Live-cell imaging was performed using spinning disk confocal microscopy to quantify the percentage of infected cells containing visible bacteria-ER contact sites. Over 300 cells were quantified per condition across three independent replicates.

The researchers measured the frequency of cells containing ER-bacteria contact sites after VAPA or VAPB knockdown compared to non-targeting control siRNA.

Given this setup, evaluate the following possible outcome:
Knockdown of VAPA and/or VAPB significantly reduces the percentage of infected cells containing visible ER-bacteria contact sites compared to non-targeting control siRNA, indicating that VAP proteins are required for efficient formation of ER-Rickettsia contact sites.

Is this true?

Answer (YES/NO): YES